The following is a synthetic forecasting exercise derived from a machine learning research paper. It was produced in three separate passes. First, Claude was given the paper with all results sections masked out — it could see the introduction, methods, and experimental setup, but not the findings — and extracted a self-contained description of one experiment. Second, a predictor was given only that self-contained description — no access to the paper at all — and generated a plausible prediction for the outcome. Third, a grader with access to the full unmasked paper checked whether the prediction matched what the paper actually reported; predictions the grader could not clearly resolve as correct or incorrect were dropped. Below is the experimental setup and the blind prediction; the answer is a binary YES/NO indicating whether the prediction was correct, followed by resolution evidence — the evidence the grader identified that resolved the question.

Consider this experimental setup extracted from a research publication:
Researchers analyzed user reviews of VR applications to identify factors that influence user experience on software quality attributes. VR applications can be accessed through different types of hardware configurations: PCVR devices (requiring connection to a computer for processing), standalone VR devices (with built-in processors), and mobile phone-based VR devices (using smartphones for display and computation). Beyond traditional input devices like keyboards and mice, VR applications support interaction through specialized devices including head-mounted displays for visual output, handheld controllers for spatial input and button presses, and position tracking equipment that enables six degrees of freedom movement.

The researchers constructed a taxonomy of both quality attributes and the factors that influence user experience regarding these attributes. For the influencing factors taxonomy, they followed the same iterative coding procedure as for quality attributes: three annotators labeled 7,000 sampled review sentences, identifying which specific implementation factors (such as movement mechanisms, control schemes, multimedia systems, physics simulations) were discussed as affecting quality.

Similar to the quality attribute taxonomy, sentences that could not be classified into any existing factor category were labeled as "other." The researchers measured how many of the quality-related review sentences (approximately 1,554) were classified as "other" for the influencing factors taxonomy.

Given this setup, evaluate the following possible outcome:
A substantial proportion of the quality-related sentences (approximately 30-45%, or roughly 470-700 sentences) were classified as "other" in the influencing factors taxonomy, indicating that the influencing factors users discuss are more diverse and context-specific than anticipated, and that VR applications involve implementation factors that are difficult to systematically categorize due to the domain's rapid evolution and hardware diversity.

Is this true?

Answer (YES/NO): NO